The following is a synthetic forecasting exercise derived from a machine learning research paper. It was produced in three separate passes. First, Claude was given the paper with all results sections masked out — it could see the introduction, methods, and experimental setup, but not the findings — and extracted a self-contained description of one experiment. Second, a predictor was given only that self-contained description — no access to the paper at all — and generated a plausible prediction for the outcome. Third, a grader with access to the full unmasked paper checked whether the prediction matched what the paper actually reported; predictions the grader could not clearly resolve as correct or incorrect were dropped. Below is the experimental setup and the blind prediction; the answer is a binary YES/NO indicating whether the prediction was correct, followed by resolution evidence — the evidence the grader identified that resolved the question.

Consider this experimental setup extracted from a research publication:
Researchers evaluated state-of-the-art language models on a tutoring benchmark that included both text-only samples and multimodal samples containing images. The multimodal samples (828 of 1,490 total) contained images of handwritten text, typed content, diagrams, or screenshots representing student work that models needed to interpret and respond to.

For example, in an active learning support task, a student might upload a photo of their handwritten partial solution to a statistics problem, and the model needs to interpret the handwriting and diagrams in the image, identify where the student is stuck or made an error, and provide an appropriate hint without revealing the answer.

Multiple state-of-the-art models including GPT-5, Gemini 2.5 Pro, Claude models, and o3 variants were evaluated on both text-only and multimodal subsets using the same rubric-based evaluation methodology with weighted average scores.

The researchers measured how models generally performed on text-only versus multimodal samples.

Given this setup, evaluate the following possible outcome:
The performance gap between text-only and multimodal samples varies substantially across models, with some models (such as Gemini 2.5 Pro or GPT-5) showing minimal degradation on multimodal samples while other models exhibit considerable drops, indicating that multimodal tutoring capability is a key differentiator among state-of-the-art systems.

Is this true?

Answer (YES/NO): NO